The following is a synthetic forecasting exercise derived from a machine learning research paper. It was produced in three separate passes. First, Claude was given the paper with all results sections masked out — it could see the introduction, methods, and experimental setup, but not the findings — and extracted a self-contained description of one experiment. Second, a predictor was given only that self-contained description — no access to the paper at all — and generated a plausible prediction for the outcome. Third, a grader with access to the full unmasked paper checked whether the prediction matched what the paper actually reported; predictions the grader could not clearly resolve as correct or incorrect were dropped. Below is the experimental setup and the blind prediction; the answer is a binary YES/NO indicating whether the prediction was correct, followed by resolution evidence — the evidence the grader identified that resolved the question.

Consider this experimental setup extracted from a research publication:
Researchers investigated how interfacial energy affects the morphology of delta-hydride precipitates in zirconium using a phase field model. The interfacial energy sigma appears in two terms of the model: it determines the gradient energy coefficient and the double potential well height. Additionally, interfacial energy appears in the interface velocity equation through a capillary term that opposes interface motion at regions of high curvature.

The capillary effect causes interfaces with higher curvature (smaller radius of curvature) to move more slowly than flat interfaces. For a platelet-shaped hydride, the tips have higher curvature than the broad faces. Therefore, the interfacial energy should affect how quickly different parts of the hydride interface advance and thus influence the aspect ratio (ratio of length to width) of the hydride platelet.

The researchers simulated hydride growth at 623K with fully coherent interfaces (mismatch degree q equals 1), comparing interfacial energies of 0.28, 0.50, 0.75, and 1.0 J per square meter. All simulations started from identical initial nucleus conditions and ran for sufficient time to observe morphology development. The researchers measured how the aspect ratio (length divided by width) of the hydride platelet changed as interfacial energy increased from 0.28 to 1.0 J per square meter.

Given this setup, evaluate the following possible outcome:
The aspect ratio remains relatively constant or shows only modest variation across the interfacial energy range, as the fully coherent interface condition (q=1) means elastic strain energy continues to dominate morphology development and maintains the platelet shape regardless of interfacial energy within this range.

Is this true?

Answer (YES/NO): NO